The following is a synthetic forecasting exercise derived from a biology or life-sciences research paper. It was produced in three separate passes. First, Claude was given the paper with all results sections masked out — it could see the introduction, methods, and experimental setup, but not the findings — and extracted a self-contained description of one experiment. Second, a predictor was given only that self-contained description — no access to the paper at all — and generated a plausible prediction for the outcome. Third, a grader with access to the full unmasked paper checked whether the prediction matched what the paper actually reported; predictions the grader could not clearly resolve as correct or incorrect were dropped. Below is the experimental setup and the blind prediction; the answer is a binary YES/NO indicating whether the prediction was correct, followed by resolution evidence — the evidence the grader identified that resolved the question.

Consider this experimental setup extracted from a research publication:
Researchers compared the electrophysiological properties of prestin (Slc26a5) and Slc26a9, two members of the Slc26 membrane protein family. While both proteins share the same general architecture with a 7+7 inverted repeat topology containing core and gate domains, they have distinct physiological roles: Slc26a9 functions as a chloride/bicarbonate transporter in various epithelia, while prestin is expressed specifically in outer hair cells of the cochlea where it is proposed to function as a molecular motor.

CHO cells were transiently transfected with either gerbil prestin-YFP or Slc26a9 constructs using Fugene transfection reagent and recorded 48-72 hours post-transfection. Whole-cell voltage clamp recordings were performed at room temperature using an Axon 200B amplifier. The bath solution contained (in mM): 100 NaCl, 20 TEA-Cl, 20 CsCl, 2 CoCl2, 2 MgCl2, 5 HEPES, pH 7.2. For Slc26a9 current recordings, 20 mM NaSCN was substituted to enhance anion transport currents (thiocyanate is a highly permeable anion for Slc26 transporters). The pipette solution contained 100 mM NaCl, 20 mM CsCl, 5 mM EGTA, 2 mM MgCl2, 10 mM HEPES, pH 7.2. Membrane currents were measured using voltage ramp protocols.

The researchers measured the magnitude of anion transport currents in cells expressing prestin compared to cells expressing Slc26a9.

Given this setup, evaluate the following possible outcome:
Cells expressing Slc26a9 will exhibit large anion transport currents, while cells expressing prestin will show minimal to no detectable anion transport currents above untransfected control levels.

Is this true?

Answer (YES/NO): YES